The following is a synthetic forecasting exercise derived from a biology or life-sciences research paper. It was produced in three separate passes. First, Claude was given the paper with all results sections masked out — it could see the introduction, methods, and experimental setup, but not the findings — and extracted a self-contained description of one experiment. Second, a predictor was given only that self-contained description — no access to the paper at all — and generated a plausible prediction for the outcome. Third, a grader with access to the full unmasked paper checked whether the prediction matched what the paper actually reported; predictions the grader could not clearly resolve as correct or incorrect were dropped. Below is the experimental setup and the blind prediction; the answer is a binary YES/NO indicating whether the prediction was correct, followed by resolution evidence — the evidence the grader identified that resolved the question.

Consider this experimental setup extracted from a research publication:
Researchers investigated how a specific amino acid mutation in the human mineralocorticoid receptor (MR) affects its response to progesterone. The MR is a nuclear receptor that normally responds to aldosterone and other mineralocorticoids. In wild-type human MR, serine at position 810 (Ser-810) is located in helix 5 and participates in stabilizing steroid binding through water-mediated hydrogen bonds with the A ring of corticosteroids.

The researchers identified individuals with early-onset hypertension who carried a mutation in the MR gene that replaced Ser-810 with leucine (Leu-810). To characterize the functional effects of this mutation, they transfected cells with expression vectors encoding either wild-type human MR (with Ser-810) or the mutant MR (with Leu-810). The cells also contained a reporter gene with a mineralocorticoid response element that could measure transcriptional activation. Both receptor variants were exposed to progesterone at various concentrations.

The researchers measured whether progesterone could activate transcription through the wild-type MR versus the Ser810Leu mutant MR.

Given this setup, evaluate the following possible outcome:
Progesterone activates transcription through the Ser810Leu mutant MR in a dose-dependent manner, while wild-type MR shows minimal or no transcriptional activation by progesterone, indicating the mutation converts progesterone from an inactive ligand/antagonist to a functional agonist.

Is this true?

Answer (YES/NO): YES